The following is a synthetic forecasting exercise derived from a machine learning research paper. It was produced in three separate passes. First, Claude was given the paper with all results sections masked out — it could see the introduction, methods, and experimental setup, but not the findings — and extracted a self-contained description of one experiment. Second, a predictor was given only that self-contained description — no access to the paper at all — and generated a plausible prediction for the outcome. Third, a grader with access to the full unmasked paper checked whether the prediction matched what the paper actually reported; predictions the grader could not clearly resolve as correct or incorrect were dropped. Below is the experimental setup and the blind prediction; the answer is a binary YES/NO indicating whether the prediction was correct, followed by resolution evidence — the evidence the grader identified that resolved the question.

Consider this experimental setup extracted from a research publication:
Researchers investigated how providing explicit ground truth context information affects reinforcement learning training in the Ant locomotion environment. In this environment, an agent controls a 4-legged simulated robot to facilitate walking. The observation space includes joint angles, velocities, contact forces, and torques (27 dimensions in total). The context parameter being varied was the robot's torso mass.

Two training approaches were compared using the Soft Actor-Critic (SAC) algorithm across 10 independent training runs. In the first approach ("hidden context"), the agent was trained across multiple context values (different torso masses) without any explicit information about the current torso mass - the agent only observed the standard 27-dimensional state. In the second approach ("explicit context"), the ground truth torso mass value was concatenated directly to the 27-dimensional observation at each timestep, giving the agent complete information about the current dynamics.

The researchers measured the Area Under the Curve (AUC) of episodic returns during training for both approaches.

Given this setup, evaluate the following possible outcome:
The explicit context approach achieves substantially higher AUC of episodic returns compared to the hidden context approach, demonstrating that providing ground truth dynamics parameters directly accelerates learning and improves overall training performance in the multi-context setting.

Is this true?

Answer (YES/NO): NO